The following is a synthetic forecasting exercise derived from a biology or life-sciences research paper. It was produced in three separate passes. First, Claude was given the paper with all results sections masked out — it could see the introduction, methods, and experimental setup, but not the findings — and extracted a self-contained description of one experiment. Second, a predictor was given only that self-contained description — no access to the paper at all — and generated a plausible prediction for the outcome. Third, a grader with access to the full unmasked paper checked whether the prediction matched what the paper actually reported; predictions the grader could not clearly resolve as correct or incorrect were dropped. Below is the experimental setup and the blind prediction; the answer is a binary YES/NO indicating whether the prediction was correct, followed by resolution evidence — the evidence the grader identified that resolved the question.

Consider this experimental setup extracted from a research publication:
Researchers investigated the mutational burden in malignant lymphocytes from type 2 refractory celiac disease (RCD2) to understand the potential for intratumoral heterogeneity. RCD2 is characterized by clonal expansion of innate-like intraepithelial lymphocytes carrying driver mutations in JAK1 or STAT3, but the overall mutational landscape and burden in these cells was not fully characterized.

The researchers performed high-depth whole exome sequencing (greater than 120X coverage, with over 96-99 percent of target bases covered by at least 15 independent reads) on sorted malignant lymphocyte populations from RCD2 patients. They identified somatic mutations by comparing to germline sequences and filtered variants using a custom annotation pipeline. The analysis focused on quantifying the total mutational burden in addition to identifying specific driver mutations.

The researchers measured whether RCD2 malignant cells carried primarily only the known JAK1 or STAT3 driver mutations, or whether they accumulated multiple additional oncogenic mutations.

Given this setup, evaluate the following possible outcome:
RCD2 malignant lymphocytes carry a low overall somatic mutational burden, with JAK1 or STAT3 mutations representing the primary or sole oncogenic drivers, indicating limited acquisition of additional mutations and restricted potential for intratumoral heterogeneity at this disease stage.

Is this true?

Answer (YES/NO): NO